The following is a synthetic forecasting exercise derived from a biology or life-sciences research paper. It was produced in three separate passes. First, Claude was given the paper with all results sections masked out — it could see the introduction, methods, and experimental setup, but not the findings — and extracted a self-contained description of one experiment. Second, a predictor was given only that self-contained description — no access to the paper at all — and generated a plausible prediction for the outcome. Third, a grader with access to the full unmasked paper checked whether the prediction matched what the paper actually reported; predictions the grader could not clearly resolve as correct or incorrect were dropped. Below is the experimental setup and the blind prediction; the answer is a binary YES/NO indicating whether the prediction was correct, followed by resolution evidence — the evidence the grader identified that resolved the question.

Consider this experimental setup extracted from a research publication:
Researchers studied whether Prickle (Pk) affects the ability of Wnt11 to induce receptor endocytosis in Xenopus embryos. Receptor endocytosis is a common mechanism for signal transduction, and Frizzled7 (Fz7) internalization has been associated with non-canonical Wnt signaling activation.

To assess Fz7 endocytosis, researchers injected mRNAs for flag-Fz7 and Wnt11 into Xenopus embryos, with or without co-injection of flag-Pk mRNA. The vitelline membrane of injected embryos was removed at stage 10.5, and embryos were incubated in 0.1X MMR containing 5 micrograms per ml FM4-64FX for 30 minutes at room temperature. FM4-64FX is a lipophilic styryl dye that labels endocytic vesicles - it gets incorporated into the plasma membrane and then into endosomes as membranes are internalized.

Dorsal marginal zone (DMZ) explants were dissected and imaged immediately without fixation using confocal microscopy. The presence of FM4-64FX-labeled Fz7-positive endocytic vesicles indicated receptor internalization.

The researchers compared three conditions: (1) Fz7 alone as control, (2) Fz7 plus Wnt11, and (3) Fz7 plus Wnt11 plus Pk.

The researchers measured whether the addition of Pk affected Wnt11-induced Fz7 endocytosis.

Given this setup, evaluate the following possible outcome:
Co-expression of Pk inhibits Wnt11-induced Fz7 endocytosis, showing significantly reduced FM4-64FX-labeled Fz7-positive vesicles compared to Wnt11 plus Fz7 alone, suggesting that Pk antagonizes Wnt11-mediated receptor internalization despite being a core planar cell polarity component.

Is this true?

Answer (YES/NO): NO